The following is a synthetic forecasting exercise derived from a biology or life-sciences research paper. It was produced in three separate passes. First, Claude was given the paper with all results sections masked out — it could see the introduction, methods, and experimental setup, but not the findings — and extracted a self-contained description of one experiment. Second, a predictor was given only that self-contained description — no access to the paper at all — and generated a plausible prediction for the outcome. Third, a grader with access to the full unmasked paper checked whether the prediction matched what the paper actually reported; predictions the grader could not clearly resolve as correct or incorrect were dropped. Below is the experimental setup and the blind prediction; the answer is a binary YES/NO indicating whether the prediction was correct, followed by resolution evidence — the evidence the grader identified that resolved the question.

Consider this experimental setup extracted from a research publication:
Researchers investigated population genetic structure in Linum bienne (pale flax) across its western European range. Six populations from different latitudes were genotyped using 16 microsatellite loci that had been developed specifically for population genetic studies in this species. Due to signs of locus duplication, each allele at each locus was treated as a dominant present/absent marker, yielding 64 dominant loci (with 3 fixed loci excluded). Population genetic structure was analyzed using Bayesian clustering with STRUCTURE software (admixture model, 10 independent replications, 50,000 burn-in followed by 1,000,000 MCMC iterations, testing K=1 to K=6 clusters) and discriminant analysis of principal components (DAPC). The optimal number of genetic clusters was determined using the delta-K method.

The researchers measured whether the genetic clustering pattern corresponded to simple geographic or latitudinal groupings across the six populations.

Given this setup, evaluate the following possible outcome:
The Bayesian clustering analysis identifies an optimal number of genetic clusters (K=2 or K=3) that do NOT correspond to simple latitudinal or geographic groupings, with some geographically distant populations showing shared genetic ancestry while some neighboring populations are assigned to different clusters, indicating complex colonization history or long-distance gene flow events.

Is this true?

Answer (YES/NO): NO